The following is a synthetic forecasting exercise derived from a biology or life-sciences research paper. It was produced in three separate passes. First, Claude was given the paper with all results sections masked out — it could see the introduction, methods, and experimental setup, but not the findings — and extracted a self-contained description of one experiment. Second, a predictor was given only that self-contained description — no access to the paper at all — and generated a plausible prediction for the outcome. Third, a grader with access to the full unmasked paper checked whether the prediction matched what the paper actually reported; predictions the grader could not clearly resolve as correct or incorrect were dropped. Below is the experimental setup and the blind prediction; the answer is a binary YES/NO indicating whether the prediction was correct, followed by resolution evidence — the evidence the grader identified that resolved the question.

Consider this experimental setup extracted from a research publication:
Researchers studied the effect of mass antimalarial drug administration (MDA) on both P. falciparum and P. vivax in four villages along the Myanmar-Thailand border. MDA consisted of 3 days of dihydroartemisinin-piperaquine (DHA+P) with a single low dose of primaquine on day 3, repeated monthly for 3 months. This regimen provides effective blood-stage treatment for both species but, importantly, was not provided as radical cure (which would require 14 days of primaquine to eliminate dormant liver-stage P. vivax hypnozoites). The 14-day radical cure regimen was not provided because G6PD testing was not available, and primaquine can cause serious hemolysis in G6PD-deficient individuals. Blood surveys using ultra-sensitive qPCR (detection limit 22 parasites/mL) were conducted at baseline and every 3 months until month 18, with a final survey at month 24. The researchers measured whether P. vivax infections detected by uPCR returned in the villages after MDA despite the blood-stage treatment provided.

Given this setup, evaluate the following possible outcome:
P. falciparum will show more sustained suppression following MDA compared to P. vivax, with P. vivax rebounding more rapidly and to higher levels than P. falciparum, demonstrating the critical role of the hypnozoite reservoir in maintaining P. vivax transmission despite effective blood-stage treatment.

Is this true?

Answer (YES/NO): YES